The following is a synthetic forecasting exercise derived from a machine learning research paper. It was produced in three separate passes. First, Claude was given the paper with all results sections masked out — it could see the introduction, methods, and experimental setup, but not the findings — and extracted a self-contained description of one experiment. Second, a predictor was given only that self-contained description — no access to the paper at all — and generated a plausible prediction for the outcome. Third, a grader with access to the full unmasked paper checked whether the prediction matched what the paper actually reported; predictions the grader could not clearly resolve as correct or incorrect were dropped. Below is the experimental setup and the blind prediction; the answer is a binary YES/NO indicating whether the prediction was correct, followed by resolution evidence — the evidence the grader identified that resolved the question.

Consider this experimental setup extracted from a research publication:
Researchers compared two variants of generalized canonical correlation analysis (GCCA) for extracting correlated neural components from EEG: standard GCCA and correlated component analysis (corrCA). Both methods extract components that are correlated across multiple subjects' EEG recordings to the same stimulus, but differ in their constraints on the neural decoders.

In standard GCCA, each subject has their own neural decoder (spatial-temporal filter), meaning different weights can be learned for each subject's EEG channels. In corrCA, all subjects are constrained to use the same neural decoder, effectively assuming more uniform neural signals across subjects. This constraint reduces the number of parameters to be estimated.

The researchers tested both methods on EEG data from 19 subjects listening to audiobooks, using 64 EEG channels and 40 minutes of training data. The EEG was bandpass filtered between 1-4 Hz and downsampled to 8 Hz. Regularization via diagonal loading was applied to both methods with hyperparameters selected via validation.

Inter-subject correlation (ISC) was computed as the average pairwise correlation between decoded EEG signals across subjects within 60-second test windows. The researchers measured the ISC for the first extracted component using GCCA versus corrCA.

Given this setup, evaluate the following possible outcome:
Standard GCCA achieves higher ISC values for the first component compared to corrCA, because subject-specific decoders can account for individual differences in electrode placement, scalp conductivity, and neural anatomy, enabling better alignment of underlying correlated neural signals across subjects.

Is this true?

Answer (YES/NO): YES